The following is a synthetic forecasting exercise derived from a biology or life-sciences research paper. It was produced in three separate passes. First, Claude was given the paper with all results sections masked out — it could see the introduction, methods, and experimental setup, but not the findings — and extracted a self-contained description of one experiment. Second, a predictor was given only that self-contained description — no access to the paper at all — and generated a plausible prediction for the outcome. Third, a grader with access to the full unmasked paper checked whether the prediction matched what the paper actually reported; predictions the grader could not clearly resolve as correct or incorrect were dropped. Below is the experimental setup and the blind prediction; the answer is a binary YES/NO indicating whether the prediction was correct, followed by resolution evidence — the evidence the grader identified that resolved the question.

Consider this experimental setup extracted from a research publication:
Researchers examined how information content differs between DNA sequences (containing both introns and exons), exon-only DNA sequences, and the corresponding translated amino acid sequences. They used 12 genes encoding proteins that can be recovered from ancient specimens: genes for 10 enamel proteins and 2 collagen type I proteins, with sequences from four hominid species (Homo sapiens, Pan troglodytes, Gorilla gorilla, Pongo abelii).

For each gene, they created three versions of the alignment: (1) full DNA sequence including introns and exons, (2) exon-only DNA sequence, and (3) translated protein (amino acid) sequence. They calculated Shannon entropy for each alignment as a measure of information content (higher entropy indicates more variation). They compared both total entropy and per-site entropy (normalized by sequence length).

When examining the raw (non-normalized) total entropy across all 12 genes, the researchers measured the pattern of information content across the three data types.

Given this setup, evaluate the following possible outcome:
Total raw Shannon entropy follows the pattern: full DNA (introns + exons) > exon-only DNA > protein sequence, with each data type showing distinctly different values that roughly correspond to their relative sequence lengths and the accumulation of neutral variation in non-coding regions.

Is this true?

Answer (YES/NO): NO